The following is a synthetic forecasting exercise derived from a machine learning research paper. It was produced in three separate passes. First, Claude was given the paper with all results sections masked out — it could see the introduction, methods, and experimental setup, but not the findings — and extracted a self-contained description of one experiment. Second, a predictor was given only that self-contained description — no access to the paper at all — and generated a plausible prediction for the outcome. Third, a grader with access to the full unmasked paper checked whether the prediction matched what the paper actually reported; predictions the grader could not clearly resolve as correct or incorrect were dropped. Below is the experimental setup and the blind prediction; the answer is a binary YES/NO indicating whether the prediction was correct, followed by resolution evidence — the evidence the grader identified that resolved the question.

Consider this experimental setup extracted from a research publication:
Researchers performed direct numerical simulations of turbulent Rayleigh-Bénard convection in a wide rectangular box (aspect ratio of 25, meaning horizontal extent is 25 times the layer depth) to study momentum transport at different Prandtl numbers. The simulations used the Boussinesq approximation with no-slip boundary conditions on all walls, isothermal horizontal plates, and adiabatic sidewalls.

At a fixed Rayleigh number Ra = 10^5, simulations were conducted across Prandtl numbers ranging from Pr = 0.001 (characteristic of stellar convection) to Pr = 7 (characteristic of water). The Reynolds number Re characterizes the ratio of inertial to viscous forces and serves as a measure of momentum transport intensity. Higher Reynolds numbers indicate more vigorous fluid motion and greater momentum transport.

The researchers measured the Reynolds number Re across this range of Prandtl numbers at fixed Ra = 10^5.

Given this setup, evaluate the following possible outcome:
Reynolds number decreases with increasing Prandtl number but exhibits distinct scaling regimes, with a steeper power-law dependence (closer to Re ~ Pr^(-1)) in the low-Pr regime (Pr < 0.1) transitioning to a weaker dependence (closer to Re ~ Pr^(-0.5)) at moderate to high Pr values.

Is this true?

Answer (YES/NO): NO